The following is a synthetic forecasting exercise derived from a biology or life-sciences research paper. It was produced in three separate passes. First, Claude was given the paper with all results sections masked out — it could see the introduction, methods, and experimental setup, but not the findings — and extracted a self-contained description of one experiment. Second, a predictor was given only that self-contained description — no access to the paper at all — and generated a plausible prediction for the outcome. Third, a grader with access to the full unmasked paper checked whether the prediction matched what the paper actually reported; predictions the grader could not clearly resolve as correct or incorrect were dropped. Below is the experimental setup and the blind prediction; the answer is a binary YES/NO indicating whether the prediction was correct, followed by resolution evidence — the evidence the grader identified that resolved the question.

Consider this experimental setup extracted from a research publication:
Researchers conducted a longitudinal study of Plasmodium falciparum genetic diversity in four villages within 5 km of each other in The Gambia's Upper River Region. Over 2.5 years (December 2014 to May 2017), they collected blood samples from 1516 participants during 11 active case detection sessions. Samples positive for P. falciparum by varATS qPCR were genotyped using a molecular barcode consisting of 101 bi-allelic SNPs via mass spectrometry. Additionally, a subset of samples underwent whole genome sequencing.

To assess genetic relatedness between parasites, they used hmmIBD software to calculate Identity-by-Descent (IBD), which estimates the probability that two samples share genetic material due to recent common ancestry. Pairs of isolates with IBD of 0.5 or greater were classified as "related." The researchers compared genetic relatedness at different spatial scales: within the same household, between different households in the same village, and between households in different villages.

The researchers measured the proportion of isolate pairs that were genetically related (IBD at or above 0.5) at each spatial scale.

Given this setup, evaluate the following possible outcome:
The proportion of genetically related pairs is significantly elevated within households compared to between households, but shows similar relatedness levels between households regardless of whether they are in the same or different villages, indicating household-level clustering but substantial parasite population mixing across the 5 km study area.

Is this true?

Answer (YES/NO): YES